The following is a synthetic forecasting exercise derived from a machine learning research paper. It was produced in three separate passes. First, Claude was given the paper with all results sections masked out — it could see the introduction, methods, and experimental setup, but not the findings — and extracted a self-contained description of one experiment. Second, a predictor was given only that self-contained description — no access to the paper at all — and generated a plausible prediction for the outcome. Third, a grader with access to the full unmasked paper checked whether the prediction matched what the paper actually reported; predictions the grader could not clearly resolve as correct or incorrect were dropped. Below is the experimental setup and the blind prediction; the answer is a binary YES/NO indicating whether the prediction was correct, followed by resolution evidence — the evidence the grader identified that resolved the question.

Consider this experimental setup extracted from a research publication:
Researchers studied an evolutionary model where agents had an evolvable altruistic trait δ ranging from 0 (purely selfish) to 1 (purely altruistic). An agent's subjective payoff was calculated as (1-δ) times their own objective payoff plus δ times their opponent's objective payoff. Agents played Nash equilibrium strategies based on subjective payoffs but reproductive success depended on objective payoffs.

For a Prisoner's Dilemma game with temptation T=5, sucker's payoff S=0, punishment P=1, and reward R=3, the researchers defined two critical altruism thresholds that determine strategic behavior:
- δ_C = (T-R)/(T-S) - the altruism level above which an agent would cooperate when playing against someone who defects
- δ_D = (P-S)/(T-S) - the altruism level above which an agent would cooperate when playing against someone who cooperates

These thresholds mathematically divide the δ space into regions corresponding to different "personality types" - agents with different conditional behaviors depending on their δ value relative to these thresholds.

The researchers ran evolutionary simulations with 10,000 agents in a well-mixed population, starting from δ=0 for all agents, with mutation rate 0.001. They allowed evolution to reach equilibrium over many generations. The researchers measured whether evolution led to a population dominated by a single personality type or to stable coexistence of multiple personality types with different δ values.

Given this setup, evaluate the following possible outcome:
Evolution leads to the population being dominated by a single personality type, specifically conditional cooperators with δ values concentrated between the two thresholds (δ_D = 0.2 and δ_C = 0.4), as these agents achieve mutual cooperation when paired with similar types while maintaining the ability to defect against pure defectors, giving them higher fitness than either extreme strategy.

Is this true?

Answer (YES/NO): NO